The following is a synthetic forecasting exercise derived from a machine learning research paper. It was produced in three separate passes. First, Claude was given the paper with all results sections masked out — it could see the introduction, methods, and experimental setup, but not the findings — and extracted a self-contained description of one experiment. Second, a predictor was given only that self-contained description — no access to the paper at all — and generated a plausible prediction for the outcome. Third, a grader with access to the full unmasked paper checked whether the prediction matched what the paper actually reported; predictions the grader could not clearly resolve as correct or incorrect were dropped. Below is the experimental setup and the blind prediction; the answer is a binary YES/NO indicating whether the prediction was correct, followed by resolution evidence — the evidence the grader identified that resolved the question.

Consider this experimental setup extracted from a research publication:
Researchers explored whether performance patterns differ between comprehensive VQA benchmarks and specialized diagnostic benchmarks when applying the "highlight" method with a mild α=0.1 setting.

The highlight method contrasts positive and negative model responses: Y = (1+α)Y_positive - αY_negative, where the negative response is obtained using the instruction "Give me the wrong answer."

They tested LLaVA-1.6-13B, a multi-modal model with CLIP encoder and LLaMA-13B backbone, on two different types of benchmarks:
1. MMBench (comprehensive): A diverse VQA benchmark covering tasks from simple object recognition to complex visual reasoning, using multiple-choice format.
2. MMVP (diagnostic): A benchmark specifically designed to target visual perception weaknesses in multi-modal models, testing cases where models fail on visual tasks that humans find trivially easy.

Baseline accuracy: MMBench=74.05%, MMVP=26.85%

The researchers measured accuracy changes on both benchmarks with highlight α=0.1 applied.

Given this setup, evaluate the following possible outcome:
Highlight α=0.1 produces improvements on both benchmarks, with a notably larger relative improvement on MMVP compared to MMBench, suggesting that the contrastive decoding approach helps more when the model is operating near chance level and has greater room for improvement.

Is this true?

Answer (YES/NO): NO